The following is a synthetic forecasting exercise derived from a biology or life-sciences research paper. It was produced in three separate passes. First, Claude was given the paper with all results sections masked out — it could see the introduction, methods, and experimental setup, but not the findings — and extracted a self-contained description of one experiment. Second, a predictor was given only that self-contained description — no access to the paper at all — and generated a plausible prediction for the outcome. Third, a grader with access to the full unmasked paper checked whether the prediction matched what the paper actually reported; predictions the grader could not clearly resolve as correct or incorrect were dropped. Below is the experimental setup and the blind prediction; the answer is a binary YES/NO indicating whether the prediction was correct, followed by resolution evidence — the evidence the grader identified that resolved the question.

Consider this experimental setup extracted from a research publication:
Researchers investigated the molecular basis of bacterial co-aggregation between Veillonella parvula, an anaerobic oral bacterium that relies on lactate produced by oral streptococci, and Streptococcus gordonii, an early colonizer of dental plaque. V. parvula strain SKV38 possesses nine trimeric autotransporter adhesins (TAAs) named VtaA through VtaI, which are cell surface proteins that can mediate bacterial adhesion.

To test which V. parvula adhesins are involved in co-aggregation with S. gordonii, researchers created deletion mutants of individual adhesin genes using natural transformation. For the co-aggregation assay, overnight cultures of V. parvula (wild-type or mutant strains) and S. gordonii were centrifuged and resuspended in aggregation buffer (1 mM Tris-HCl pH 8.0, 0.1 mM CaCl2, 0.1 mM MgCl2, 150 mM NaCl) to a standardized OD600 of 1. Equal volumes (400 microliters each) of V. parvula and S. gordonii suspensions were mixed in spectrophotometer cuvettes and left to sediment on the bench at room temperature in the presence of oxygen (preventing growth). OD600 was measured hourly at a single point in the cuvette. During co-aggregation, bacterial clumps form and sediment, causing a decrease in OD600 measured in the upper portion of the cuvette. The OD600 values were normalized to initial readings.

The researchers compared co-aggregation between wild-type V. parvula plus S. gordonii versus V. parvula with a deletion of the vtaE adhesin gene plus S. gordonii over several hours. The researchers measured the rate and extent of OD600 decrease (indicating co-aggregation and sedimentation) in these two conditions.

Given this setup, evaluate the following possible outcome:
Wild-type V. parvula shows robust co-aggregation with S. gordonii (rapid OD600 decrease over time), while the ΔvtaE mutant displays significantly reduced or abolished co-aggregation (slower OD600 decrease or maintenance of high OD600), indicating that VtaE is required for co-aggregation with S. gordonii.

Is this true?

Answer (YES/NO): YES